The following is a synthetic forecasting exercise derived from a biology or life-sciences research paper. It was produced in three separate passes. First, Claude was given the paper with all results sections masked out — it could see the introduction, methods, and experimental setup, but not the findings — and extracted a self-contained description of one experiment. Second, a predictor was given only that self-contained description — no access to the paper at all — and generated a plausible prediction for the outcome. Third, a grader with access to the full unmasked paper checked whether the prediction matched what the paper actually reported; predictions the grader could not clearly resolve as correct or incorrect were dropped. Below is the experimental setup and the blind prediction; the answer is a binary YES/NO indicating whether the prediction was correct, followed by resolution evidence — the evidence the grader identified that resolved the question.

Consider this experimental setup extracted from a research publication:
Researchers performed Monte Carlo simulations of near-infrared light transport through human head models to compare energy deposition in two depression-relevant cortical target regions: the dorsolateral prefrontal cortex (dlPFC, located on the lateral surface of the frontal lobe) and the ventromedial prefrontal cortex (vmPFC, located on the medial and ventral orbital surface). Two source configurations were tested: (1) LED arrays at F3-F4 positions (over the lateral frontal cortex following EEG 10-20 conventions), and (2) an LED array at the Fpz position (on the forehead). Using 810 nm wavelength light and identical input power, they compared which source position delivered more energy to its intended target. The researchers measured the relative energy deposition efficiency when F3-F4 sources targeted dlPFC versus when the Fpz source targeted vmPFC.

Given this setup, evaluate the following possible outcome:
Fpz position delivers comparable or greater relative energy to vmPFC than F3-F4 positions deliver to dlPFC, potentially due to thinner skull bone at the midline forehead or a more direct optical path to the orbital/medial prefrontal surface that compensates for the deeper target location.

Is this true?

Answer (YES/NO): NO